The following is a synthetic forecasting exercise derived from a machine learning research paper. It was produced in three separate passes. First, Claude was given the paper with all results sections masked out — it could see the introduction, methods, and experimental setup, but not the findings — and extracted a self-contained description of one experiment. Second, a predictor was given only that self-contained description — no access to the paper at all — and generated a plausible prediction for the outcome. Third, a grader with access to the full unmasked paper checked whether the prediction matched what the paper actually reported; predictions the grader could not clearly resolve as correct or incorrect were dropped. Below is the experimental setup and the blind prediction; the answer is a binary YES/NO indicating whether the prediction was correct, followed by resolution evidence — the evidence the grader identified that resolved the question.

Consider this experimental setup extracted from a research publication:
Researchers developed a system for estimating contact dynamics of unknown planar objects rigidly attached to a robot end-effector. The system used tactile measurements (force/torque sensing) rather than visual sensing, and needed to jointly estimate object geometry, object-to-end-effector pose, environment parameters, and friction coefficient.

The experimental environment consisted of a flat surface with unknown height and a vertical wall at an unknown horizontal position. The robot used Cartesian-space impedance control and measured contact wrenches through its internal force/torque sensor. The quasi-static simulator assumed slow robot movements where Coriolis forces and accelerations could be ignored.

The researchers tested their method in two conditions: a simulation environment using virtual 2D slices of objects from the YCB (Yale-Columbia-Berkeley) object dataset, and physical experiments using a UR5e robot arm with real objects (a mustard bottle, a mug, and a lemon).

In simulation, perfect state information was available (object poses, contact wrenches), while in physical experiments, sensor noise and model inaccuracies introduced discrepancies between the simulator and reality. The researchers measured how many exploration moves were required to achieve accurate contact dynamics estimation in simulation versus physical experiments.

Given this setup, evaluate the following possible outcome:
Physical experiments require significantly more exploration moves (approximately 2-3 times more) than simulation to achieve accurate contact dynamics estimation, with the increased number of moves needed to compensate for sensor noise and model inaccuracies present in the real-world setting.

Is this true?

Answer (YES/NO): NO